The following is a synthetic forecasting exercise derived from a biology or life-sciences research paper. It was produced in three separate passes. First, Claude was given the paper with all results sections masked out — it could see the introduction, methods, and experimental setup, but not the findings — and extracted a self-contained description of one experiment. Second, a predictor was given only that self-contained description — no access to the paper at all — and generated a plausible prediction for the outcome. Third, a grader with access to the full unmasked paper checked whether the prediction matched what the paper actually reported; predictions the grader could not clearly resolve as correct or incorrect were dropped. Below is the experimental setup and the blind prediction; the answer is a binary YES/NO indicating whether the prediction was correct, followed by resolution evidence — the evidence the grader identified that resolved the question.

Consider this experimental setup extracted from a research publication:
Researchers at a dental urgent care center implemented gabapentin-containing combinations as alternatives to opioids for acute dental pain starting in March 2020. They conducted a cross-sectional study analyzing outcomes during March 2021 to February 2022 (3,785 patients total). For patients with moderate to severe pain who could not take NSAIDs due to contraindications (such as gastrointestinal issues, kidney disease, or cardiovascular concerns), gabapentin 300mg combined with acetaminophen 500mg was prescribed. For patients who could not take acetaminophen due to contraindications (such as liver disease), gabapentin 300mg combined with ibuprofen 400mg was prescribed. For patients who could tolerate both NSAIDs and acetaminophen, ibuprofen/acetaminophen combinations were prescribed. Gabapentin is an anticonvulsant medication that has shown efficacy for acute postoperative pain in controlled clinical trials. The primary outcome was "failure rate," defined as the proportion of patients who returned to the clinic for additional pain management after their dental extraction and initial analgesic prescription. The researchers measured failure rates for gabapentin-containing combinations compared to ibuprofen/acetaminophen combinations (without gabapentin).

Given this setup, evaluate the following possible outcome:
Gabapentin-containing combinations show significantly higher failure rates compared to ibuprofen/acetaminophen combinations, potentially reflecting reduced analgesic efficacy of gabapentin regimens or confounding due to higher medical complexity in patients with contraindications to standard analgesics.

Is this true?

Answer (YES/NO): YES